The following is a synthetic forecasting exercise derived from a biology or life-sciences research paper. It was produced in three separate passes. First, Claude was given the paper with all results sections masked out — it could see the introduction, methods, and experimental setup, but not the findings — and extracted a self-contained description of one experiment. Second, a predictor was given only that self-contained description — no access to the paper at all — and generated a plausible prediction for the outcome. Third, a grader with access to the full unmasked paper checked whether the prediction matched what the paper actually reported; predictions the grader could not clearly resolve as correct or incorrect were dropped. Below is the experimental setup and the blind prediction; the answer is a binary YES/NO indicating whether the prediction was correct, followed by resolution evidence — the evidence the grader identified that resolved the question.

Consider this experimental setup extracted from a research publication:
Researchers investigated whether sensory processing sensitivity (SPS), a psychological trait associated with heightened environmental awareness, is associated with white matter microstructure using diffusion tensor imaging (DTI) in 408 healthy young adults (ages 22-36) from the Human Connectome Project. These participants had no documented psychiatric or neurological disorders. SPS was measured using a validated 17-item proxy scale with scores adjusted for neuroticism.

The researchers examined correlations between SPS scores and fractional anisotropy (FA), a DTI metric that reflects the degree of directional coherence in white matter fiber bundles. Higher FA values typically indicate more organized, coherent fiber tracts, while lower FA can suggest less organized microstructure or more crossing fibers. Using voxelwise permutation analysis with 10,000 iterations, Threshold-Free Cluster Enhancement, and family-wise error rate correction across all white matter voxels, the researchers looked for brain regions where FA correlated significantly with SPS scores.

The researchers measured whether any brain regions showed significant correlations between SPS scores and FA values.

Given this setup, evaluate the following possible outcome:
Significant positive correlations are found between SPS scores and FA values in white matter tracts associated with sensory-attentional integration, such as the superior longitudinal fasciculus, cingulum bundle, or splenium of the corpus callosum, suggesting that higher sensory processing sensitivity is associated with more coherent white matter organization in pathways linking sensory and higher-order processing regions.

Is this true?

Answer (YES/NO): NO